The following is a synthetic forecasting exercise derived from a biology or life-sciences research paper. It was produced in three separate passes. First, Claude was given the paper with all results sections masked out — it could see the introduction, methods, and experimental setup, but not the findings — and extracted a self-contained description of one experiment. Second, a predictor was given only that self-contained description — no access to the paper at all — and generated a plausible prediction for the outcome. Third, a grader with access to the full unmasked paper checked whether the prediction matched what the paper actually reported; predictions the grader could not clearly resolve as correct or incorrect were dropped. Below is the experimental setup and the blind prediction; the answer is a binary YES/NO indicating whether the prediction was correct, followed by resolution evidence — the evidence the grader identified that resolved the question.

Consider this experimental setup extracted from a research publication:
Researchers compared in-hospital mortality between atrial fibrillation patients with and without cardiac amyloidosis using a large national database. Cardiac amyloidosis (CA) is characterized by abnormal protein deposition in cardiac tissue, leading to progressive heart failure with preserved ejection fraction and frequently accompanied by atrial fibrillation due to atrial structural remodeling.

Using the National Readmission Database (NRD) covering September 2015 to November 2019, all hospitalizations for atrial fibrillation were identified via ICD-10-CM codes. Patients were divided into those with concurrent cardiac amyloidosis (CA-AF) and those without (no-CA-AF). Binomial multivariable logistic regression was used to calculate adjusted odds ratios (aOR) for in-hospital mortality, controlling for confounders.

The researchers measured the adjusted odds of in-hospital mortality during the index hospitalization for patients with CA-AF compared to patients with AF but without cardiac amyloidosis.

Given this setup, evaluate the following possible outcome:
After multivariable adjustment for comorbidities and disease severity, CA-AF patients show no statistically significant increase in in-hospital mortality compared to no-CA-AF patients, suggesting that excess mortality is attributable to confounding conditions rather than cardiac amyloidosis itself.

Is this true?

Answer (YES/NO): NO